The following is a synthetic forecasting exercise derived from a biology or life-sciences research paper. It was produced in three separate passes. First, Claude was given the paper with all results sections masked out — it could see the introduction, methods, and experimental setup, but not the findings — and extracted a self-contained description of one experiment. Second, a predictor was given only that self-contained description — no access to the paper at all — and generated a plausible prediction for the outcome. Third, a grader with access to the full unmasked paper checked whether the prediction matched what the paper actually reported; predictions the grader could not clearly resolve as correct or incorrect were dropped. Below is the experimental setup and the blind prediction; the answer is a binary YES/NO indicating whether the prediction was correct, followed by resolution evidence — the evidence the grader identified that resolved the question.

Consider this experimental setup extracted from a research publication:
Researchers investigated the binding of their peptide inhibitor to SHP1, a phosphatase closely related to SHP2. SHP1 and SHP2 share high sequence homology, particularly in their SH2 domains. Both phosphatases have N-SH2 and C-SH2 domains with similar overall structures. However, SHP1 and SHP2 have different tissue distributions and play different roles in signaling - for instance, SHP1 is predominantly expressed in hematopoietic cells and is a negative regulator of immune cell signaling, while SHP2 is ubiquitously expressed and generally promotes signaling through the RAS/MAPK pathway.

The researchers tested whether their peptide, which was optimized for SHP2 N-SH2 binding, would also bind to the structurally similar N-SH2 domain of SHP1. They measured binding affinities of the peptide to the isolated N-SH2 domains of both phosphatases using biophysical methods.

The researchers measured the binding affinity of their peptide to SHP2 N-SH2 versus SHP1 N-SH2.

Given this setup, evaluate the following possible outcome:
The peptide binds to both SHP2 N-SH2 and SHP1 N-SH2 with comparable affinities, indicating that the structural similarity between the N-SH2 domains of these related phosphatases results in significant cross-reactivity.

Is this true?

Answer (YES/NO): NO